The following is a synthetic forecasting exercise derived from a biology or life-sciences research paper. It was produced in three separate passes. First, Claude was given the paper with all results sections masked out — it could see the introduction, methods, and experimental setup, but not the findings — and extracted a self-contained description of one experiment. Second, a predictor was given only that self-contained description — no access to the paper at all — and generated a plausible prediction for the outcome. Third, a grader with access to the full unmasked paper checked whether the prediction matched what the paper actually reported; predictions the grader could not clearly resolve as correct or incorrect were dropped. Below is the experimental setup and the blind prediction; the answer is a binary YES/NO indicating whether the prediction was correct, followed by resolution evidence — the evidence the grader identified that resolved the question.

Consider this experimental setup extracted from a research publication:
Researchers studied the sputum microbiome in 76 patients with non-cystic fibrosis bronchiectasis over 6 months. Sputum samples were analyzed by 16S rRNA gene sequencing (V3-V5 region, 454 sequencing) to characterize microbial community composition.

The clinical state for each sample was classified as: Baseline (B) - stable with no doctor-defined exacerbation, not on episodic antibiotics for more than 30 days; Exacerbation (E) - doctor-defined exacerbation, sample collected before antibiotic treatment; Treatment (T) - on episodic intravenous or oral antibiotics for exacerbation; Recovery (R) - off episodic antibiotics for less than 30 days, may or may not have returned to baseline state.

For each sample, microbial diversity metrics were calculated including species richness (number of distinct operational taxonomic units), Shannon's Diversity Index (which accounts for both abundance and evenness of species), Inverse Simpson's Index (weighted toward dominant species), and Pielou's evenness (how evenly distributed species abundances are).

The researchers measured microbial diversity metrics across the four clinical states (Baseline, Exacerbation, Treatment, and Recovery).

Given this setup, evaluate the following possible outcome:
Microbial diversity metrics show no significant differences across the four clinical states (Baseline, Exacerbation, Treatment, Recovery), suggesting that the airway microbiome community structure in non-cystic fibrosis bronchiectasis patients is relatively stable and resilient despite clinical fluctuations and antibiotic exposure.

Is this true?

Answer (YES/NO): YES